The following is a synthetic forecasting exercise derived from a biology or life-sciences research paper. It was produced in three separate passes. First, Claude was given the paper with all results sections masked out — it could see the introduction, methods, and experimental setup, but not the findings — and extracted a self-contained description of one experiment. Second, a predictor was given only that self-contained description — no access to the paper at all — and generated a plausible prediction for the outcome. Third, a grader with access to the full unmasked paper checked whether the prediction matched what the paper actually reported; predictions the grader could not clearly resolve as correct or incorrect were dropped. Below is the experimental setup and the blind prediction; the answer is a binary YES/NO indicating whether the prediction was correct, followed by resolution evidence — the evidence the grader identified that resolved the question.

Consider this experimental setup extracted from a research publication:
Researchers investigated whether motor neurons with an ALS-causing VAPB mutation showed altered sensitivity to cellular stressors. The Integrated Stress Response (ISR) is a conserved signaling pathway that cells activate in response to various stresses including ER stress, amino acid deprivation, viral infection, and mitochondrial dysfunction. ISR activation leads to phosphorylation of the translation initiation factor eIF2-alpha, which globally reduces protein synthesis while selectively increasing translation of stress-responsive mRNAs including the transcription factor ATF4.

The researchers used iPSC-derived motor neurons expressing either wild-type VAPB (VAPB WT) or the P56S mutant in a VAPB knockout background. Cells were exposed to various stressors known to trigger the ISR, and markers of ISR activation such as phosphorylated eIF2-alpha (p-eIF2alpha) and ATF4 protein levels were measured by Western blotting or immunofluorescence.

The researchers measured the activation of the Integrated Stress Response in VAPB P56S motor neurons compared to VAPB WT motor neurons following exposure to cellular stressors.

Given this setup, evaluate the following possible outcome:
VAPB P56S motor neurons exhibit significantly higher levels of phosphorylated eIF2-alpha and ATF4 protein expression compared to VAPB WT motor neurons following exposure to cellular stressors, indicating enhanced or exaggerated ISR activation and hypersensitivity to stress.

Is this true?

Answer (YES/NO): YES